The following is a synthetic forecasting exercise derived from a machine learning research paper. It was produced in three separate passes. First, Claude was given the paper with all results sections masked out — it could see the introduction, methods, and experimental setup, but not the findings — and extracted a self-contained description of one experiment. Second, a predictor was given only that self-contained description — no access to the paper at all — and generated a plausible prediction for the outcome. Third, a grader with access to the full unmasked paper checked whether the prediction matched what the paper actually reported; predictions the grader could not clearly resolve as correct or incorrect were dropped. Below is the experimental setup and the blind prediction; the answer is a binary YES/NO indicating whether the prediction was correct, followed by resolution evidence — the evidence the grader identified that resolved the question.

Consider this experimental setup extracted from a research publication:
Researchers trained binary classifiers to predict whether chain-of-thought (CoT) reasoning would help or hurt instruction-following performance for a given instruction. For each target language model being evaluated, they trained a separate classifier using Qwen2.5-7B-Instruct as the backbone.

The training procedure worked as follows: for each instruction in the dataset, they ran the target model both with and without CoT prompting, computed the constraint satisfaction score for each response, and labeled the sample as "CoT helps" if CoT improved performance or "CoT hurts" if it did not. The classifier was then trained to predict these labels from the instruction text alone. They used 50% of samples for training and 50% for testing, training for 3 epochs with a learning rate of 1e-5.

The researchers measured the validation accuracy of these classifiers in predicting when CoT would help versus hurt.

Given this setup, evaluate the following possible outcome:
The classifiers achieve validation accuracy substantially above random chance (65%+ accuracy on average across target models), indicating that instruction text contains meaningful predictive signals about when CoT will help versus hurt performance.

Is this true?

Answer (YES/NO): YES